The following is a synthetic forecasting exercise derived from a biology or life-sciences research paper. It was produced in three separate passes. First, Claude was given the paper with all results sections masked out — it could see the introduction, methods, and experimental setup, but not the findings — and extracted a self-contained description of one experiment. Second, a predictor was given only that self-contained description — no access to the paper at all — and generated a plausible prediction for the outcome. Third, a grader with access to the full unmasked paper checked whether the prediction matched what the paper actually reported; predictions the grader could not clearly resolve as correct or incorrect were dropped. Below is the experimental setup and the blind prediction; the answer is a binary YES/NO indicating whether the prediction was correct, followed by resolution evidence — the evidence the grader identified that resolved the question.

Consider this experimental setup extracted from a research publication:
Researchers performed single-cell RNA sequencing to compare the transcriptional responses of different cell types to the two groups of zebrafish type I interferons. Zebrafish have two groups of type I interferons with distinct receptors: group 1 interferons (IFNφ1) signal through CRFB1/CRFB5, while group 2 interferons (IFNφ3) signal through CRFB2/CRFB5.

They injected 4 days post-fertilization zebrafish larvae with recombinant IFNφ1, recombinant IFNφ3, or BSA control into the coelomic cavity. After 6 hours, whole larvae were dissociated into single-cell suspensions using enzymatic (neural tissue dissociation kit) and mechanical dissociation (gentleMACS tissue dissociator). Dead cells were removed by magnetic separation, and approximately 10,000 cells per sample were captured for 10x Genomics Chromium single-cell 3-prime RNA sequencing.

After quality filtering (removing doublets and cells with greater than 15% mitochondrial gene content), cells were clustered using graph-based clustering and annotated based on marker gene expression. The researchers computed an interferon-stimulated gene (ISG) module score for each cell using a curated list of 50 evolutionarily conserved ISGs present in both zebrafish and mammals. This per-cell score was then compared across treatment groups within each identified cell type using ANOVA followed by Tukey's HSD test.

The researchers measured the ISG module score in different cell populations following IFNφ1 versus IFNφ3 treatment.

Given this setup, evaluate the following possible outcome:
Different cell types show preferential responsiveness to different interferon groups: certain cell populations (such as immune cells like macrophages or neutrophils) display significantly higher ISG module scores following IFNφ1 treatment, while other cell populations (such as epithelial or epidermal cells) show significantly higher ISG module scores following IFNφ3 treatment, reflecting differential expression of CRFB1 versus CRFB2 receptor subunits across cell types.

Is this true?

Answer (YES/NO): NO